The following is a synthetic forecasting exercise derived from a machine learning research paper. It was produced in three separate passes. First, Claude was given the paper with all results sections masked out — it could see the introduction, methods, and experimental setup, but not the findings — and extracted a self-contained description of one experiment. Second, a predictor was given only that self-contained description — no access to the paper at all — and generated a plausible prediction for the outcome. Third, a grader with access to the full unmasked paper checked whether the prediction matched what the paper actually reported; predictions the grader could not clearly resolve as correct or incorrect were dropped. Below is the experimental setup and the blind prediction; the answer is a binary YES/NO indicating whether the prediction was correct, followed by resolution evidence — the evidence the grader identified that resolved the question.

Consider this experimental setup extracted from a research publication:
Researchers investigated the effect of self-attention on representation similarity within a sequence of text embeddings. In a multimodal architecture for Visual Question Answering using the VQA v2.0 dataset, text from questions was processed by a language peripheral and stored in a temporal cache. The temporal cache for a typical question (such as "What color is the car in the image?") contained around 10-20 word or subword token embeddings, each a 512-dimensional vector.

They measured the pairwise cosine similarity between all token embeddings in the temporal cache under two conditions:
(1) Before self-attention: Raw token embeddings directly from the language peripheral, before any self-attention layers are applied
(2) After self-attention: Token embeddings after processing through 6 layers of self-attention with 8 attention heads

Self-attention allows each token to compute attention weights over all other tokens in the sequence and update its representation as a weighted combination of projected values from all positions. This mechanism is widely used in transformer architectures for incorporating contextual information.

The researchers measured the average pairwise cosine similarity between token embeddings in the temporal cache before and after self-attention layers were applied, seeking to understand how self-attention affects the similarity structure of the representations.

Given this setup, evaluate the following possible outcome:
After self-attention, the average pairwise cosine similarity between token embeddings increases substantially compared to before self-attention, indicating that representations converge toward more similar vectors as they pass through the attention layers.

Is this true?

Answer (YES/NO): YES